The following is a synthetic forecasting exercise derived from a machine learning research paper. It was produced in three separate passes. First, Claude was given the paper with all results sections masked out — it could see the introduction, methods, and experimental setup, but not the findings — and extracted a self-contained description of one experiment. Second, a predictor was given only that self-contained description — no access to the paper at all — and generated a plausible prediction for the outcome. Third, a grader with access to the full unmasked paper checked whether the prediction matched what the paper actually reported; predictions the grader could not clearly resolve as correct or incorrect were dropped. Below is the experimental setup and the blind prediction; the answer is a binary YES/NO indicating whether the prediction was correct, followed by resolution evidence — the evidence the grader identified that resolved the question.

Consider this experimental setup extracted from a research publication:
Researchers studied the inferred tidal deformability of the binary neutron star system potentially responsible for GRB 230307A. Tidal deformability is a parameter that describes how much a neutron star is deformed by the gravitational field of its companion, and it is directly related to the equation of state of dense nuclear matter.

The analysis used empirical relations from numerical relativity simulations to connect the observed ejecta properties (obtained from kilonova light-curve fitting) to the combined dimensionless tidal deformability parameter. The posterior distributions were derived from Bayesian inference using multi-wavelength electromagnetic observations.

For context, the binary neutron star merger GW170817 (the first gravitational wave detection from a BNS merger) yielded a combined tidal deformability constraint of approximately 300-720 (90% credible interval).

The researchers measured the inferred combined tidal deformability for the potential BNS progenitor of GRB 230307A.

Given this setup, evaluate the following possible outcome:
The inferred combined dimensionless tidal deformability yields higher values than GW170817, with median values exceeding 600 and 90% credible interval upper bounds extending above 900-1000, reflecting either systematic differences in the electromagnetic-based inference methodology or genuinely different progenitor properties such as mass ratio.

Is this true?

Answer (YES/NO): NO